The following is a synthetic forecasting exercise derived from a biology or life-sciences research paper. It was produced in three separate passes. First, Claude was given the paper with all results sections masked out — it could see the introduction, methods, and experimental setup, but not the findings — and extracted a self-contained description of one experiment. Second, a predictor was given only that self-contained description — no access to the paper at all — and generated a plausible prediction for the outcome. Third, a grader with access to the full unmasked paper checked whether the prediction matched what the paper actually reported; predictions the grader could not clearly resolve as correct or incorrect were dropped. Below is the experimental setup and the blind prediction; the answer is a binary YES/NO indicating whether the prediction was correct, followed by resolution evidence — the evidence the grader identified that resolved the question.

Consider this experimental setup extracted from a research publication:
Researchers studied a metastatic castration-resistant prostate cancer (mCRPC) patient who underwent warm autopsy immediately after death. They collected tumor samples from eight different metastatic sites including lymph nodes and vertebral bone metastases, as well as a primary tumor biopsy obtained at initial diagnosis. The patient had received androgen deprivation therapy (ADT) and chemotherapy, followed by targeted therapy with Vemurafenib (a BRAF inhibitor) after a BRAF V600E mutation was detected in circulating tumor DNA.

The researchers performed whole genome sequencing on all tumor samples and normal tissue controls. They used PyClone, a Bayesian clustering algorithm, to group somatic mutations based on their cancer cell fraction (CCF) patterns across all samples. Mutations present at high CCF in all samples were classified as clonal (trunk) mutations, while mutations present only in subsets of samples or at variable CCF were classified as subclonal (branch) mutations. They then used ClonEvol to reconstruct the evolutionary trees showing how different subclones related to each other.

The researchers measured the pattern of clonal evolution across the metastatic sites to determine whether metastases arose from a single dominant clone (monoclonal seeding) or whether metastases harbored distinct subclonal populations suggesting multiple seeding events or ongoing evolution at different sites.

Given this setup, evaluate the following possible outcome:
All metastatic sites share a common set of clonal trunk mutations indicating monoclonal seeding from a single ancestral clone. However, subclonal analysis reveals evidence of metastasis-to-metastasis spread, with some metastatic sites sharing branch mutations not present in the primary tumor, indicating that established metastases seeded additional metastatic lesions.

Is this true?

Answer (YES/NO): NO